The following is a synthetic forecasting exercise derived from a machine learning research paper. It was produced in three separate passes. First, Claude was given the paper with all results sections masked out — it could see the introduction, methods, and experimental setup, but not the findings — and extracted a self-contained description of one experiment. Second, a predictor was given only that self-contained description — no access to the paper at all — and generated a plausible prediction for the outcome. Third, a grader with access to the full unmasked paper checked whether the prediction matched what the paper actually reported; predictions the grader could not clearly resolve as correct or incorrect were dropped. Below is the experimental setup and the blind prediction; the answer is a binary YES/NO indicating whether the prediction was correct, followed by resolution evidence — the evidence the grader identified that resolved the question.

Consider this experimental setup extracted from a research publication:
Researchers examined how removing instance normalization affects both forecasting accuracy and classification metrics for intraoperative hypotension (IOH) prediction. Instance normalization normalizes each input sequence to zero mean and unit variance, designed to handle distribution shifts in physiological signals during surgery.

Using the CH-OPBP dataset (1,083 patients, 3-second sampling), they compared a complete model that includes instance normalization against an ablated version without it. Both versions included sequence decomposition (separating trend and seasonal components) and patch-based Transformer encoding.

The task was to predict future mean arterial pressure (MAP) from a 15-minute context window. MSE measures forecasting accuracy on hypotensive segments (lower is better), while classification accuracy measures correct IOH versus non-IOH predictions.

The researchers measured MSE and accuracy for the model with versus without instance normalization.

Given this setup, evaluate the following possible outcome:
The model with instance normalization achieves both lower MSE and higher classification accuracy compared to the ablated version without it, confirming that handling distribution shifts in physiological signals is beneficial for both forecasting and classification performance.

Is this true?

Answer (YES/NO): NO